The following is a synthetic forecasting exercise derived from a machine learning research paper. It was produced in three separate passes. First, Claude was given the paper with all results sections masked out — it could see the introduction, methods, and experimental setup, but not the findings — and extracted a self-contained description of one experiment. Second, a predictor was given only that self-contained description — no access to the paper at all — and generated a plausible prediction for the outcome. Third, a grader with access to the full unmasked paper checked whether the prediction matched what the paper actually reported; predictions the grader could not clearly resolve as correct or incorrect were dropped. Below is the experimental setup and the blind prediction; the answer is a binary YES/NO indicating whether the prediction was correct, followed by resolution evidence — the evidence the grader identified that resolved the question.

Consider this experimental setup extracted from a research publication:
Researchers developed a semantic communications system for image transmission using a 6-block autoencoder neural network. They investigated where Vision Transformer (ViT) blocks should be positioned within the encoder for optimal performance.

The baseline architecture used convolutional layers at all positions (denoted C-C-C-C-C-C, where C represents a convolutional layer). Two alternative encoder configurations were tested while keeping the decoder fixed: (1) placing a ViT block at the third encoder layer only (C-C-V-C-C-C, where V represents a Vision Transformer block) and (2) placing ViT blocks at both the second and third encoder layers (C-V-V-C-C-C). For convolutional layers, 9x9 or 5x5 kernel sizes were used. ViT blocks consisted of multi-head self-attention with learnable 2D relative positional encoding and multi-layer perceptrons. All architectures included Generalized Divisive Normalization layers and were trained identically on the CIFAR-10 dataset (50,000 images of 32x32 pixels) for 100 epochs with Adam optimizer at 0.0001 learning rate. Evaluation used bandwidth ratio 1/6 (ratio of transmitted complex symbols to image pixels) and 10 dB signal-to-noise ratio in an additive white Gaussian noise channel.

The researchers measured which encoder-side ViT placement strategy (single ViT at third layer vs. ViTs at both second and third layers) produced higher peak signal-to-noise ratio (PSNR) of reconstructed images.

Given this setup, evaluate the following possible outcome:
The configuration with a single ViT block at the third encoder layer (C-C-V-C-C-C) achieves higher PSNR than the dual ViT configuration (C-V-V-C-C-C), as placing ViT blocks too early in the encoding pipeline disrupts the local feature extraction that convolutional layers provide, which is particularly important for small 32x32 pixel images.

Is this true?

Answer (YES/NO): YES